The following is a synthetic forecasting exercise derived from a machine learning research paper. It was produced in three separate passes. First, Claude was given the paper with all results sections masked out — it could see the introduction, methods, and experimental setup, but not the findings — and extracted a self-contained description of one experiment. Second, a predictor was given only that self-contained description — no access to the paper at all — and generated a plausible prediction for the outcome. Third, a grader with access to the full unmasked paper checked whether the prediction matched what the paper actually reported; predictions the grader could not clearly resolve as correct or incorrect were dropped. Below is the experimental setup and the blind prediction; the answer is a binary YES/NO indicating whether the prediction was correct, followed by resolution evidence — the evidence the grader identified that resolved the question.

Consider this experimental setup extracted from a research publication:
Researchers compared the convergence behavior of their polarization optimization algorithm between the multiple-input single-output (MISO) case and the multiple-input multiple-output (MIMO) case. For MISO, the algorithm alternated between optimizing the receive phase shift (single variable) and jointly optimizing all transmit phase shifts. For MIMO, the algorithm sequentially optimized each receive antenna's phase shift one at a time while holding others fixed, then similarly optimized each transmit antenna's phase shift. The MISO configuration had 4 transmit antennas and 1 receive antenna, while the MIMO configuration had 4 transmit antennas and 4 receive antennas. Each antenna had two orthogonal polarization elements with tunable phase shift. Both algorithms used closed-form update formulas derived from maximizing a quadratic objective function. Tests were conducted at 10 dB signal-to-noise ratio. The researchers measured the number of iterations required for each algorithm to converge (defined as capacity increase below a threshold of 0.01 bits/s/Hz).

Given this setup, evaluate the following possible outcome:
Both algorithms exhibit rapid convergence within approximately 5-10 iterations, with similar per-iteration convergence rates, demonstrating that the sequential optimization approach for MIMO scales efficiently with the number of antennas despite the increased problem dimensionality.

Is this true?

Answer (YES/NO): YES